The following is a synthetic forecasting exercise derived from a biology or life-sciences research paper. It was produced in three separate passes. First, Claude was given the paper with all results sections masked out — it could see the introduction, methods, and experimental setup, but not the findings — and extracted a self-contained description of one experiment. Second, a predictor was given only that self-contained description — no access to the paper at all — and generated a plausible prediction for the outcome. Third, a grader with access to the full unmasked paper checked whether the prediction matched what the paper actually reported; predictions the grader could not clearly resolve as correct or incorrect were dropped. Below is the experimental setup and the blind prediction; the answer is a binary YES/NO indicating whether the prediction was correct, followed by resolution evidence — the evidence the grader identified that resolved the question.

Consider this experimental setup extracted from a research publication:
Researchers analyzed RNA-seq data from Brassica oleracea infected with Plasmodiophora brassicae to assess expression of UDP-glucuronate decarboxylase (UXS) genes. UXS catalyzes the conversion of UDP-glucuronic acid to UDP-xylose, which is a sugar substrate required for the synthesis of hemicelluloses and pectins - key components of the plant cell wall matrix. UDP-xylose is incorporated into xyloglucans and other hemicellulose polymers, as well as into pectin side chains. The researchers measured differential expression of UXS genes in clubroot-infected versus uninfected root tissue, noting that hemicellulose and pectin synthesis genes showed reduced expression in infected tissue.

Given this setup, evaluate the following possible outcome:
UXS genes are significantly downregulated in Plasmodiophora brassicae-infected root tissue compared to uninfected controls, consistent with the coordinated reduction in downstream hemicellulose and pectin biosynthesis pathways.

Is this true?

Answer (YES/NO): NO